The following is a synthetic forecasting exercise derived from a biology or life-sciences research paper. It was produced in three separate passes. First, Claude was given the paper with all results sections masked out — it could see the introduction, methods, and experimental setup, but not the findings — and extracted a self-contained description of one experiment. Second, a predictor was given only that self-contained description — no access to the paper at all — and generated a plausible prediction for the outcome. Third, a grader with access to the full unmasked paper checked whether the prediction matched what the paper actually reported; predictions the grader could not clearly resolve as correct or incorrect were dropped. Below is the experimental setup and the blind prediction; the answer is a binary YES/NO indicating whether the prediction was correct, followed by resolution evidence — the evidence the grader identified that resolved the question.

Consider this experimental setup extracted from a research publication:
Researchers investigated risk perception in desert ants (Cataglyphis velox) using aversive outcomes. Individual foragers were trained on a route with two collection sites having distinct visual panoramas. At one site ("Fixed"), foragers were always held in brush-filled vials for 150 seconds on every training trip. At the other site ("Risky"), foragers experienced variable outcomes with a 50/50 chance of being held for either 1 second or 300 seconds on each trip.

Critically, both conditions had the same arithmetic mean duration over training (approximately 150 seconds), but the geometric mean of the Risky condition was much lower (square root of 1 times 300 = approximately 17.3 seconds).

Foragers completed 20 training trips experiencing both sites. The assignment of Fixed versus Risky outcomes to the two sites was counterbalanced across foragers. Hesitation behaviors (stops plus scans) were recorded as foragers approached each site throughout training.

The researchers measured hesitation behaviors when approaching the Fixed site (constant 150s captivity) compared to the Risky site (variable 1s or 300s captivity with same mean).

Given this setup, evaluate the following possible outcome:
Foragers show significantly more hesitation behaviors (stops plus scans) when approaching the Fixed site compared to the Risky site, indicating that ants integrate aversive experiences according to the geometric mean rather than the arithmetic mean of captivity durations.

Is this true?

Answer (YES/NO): YES